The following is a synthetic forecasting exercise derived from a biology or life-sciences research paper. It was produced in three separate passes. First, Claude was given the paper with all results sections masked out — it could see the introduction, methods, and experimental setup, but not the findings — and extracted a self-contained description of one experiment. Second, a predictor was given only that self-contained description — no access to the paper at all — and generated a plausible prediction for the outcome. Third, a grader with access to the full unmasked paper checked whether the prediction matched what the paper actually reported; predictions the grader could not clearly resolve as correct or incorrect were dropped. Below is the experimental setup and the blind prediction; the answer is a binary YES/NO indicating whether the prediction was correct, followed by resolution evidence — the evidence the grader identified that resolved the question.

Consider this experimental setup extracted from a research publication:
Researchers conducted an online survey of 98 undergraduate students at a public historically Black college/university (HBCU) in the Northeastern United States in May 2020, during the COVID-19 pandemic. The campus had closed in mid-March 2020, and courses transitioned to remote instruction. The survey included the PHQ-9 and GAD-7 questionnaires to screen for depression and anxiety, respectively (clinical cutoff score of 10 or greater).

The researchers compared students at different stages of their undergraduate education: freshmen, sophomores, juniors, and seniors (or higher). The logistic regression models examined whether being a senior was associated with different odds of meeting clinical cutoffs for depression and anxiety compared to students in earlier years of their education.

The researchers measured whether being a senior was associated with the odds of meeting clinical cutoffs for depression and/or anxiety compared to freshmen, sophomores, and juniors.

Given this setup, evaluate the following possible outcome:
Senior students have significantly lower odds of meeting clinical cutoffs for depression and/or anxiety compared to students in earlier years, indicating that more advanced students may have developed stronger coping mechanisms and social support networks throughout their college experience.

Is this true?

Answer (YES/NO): NO